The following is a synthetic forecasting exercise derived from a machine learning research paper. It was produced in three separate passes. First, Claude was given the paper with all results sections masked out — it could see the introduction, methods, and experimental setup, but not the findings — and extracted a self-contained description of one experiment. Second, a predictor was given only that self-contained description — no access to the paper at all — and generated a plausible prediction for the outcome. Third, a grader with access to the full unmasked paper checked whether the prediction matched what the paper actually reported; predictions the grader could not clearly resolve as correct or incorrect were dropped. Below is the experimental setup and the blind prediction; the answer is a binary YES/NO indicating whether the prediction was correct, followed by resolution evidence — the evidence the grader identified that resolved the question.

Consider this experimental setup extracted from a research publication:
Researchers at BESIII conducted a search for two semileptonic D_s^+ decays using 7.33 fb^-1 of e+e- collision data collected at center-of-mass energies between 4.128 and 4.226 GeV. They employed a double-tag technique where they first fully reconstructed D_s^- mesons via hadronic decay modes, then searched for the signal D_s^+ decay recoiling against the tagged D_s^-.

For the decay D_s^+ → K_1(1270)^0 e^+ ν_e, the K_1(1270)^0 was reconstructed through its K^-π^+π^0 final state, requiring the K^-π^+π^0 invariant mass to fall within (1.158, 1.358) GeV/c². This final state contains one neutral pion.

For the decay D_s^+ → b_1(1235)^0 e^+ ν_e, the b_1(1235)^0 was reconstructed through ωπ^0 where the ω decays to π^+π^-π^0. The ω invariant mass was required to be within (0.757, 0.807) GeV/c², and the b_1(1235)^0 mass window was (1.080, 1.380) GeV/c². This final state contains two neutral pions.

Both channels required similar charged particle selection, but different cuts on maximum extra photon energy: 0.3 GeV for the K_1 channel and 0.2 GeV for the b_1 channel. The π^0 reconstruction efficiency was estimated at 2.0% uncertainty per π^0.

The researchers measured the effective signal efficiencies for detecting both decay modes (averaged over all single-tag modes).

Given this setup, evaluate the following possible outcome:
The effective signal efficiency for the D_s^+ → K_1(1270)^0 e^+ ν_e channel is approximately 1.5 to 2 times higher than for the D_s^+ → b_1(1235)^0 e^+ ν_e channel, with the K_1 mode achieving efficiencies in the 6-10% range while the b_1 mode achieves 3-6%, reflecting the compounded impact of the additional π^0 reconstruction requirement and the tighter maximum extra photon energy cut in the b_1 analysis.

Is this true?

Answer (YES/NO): NO